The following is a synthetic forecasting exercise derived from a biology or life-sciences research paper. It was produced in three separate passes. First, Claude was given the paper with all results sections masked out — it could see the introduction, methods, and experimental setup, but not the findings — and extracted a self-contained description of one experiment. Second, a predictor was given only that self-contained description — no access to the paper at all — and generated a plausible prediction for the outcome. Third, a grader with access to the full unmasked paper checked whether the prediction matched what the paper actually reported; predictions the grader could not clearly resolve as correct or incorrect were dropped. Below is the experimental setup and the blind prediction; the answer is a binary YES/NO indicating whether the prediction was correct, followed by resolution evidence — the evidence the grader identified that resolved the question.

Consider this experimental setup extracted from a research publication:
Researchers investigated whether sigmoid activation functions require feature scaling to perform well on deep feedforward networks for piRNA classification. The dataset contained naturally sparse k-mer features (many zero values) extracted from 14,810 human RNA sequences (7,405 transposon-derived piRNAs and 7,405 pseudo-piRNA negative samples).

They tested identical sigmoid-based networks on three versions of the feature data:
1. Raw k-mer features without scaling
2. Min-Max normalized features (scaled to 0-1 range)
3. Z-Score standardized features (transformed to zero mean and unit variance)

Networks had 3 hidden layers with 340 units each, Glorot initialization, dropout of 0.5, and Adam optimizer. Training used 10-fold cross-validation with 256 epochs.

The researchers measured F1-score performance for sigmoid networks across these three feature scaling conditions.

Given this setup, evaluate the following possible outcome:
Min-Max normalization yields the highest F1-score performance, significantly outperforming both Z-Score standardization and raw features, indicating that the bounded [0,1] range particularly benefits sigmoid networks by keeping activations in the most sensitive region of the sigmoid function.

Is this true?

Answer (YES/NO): NO